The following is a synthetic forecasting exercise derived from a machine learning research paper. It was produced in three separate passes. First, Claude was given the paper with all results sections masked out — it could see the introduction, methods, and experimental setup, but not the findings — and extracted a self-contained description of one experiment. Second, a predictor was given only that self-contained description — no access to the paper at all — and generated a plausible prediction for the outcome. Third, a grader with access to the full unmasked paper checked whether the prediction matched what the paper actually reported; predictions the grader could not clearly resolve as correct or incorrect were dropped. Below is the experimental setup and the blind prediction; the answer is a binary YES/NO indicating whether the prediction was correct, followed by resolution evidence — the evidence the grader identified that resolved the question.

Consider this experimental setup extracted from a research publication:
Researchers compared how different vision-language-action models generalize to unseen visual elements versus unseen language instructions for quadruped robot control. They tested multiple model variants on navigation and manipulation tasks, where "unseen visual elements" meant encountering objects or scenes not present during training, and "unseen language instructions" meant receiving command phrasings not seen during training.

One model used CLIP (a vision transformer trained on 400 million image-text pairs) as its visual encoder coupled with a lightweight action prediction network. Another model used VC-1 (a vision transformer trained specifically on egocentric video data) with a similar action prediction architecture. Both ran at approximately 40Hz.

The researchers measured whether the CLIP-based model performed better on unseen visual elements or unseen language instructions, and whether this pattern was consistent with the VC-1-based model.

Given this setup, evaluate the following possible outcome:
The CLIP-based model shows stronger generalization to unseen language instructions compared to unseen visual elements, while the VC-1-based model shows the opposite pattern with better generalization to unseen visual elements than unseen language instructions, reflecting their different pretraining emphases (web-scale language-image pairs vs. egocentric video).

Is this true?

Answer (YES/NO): NO